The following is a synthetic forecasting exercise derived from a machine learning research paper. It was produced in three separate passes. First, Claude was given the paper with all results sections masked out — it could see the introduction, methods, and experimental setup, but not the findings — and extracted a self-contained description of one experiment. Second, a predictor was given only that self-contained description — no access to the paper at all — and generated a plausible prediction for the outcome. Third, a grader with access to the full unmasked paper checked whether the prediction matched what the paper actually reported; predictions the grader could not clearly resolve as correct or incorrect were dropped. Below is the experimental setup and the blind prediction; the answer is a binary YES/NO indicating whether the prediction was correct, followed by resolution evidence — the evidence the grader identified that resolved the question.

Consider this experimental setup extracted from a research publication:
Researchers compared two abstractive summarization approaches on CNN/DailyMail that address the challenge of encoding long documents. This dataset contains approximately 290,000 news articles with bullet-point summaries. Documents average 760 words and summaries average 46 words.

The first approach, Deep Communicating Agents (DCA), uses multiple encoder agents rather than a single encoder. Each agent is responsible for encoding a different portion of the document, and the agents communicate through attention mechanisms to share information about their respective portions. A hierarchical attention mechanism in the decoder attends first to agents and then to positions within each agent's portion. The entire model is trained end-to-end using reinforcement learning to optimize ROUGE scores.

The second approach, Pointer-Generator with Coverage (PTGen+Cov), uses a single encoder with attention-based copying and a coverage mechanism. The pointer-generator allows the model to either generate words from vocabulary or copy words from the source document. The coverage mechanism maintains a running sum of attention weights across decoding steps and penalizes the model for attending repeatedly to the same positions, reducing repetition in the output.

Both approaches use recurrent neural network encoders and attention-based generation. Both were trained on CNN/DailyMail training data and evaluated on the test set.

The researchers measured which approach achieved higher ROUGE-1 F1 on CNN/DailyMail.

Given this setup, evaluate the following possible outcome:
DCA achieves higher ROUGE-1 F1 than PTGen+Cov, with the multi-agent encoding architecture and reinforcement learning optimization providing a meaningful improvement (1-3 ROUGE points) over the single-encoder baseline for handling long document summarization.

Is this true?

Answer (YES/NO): YES